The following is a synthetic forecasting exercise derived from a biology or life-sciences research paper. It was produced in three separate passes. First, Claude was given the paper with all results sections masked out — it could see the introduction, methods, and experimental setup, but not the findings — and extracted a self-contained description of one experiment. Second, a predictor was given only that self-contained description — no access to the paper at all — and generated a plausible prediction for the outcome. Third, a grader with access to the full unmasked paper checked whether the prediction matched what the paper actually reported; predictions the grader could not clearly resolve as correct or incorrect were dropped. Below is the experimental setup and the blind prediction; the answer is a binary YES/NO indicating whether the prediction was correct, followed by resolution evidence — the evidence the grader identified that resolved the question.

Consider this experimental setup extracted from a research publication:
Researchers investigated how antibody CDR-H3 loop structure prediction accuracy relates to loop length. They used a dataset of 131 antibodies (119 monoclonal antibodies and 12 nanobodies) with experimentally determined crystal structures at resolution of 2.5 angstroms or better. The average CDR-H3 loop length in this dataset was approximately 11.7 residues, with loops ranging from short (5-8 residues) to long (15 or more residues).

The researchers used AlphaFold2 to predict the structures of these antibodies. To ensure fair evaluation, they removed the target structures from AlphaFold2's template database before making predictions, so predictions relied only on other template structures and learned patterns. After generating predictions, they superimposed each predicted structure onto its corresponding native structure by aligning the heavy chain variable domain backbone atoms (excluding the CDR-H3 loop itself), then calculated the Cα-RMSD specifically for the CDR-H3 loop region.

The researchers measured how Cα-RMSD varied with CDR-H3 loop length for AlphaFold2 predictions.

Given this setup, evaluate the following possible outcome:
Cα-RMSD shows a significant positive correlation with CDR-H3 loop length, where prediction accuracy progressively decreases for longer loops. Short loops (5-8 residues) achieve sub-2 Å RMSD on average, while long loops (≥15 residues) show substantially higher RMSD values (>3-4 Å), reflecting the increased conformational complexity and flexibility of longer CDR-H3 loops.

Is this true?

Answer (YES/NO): NO